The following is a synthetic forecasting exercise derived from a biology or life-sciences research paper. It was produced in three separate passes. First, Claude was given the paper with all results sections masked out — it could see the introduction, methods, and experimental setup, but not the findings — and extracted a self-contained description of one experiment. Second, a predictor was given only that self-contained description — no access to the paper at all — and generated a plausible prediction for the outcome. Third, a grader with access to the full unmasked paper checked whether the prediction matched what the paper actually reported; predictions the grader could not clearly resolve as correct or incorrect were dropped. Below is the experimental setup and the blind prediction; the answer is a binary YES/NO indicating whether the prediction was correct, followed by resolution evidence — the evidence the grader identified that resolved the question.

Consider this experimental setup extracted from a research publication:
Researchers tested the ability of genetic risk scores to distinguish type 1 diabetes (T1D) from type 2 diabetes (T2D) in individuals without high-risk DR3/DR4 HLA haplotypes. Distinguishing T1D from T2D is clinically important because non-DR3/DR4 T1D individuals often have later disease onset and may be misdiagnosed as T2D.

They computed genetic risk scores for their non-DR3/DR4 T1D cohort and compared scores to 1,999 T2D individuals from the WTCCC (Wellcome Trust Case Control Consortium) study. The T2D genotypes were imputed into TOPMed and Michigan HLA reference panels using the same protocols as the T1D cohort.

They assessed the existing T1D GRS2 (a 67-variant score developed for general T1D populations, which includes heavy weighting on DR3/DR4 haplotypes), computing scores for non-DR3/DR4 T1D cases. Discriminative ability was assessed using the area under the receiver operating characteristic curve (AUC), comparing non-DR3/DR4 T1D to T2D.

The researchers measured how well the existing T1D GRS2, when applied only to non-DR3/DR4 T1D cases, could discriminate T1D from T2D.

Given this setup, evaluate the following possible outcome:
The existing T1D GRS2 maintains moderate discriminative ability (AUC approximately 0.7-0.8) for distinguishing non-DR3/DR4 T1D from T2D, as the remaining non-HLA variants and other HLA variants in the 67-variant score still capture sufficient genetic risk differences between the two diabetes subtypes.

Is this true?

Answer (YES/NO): NO